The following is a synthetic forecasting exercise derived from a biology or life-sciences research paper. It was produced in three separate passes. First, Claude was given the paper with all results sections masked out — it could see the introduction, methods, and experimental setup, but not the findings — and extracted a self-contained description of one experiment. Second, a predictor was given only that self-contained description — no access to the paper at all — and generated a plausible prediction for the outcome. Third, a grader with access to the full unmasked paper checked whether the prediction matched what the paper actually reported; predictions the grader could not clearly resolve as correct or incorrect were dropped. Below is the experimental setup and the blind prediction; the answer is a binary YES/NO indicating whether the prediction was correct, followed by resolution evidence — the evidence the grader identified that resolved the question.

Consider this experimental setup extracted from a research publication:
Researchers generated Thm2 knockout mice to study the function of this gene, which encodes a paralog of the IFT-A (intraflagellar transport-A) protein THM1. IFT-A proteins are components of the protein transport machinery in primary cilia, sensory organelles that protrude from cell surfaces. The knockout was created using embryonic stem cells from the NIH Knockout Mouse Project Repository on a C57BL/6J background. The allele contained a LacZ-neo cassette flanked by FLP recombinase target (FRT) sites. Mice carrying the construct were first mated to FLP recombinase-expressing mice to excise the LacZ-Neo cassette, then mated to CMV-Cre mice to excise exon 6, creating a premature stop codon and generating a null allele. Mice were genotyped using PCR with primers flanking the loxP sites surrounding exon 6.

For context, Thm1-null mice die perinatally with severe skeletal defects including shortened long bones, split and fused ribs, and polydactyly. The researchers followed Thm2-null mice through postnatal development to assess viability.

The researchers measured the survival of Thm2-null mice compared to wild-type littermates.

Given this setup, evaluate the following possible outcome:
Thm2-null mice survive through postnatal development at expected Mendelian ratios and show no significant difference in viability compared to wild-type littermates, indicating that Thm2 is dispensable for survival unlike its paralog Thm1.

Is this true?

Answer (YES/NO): YES